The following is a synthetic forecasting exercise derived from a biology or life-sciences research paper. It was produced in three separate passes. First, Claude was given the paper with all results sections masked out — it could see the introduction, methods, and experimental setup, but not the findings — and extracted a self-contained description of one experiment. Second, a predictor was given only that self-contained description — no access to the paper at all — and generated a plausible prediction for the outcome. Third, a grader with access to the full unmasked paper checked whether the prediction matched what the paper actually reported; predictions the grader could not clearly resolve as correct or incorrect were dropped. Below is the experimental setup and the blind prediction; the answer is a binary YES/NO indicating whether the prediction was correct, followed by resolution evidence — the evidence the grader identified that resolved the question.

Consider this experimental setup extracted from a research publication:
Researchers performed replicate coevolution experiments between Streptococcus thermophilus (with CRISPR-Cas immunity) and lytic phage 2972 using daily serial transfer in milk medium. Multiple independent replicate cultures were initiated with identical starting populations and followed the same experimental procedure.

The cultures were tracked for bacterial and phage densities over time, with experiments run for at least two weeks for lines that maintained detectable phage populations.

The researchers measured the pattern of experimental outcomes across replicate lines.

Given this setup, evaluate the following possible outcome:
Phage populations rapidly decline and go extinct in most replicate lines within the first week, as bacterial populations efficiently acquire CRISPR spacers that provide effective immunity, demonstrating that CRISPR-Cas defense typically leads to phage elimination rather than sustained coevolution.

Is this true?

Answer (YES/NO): NO